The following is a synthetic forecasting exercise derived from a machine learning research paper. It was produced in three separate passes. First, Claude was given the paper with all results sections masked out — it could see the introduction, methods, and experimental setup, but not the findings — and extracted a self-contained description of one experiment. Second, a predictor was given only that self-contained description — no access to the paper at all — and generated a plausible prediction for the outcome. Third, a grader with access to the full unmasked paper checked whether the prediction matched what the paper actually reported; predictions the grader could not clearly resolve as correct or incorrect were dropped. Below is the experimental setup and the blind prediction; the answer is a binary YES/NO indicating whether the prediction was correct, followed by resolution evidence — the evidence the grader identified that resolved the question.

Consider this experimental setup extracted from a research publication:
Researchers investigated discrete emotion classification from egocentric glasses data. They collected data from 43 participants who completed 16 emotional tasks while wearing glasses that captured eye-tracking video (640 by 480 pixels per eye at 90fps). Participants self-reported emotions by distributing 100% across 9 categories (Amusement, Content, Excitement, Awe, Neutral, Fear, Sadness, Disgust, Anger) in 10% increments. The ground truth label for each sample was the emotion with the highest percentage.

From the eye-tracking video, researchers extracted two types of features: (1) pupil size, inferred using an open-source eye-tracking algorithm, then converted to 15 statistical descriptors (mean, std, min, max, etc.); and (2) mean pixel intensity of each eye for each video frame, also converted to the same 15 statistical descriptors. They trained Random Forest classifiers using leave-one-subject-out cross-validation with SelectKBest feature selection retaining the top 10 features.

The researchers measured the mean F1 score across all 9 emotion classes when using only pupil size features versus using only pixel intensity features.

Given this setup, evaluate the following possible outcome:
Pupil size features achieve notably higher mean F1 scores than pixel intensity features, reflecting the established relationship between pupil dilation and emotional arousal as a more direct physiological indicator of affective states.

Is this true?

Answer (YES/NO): NO